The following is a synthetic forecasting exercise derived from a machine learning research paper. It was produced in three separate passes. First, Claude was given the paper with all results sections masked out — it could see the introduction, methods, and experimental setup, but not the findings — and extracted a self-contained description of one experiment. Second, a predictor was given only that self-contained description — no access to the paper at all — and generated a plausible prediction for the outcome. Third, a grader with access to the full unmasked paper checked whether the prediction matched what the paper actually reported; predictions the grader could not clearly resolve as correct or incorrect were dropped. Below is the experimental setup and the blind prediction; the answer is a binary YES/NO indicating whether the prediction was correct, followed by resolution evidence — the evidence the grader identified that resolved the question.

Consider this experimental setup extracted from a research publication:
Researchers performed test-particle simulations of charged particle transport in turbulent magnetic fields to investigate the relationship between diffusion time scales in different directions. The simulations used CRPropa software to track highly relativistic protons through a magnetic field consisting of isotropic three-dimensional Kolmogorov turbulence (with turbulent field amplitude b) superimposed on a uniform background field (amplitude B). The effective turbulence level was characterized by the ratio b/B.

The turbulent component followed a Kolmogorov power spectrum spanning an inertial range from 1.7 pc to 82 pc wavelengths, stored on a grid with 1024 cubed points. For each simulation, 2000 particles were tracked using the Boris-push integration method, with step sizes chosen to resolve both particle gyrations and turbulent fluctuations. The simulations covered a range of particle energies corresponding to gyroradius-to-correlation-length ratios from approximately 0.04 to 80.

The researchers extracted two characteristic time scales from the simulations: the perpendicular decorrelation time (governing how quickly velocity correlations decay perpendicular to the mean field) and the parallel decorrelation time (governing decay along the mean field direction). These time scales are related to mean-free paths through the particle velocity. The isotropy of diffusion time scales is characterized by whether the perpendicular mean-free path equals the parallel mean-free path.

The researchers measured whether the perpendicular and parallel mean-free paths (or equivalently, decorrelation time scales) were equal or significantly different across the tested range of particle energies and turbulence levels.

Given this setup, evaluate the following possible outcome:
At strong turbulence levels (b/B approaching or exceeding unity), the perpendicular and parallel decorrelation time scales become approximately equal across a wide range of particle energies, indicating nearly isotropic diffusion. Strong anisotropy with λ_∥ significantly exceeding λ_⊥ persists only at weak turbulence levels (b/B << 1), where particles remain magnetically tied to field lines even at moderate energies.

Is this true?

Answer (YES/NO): NO